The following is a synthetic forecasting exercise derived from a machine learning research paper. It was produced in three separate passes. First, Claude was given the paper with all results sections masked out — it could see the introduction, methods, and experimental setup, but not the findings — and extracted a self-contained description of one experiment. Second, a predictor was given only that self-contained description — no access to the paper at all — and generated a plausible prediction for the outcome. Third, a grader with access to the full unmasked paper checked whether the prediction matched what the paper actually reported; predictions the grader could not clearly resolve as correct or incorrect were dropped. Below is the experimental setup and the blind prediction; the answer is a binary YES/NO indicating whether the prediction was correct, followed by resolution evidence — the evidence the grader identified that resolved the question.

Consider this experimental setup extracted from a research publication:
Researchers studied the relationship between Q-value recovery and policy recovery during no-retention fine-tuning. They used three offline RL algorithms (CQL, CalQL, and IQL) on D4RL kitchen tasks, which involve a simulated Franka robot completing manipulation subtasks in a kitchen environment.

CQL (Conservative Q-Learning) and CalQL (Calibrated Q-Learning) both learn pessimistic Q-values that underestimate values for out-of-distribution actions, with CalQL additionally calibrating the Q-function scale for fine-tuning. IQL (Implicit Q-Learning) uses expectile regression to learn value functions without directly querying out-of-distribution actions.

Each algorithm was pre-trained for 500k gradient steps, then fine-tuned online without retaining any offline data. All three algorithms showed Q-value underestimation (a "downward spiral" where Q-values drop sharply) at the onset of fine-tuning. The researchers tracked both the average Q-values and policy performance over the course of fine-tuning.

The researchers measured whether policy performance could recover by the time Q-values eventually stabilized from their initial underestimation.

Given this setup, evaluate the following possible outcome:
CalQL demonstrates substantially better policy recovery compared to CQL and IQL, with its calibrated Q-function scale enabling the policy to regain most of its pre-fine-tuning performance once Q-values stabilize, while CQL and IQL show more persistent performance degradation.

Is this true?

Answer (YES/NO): YES